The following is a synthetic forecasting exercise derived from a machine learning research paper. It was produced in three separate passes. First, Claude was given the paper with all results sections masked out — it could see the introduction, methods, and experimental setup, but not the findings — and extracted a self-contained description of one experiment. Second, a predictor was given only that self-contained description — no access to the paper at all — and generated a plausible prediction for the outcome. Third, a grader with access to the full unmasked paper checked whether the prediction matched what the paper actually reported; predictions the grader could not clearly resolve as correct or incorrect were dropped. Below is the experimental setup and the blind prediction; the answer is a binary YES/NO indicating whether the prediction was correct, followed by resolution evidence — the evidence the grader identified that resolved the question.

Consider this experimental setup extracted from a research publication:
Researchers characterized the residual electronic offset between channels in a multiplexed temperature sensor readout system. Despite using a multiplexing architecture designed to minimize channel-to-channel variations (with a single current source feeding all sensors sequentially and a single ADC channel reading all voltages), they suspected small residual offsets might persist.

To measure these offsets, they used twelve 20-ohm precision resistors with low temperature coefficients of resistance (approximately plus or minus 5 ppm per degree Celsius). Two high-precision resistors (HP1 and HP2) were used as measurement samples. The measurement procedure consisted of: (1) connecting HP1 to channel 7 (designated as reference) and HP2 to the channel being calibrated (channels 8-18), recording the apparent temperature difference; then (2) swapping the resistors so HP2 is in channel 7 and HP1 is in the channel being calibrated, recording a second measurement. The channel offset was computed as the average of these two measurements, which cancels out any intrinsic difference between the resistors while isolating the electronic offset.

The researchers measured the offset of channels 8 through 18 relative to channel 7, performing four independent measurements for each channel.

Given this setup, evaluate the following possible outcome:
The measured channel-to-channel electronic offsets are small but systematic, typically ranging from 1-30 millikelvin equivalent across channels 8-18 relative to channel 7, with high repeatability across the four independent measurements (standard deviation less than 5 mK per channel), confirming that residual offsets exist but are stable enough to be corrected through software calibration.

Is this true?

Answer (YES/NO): NO